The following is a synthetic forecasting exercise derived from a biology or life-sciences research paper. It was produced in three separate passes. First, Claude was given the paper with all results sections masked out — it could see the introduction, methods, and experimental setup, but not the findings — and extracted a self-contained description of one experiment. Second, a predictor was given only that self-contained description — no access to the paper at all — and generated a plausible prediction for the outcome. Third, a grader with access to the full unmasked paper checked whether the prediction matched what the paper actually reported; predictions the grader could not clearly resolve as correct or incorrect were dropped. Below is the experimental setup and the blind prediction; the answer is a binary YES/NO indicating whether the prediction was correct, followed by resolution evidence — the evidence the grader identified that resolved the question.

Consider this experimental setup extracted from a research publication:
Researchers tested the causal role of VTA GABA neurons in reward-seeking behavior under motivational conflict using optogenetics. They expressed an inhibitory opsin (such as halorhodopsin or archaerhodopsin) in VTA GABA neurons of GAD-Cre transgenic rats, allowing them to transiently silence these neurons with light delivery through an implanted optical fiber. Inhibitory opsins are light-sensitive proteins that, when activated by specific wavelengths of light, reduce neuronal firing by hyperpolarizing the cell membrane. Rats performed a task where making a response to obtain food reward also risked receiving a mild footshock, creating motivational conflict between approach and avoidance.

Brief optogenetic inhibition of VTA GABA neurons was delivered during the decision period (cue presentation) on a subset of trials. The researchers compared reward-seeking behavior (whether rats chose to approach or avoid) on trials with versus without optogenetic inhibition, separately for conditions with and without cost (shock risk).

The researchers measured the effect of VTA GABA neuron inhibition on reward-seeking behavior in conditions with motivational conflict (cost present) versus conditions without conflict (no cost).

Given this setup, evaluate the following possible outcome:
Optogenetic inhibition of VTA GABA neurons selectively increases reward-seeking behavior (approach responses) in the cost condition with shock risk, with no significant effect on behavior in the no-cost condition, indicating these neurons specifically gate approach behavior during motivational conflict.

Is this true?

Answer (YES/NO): NO